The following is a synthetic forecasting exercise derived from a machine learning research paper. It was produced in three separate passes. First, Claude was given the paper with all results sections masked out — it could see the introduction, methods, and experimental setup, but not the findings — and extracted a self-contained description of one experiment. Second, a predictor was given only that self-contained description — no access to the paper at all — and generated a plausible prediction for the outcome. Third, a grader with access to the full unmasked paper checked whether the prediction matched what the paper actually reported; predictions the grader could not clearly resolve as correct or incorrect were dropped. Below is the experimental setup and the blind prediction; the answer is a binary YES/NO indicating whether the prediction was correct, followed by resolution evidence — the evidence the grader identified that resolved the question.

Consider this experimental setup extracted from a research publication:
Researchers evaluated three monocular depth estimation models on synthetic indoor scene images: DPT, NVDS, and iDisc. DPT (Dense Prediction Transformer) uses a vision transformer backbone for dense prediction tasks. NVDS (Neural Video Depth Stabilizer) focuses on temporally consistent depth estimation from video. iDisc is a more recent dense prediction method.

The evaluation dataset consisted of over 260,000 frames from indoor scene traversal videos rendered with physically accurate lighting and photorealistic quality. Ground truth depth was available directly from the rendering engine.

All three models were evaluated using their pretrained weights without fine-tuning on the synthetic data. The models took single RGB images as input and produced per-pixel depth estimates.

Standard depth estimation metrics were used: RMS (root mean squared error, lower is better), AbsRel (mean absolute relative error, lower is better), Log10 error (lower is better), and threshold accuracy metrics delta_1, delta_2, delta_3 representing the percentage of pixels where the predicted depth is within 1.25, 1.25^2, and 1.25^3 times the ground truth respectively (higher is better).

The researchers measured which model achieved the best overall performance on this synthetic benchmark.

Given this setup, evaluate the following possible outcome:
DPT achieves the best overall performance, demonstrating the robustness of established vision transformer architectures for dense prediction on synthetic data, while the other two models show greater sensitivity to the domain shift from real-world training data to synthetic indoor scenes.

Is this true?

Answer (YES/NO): NO